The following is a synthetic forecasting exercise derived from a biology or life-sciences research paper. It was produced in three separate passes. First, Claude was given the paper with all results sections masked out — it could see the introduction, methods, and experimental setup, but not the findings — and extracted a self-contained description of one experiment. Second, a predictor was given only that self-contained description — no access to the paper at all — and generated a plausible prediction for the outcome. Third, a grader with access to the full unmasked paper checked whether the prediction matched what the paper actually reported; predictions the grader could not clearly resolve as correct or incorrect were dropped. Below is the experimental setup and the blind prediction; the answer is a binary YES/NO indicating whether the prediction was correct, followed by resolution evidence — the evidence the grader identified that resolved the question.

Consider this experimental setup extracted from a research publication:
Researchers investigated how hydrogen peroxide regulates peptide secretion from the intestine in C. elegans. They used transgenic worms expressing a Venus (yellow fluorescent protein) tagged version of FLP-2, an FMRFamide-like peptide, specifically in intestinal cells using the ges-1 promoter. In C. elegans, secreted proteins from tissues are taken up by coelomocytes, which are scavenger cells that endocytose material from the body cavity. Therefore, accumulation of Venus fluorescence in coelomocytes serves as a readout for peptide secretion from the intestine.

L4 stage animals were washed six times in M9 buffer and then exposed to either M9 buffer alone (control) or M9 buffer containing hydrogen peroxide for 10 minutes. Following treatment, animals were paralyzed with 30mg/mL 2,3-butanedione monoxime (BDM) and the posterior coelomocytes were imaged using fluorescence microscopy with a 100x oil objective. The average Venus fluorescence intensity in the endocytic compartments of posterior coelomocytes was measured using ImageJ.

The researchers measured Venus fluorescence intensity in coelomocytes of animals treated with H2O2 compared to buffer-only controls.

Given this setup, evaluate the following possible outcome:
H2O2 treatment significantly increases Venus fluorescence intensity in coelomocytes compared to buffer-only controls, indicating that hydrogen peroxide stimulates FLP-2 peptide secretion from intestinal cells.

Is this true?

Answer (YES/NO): YES